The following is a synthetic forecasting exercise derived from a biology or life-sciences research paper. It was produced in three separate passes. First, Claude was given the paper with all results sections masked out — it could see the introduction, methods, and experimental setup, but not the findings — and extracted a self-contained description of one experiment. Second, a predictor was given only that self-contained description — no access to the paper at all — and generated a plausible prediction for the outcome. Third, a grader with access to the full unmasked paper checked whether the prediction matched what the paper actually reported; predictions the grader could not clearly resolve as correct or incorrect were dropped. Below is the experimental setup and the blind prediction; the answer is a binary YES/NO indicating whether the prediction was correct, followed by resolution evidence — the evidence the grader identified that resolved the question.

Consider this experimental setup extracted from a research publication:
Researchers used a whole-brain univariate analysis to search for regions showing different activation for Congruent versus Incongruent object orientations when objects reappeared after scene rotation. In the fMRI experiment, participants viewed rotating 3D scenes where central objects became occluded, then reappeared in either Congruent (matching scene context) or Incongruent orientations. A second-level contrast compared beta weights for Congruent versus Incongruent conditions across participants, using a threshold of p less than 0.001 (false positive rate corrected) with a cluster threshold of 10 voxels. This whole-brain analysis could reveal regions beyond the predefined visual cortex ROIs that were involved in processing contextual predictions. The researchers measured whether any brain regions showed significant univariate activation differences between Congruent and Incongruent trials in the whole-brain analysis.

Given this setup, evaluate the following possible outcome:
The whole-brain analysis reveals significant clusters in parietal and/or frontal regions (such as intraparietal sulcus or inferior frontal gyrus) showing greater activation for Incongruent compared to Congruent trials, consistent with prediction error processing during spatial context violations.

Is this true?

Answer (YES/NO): NO